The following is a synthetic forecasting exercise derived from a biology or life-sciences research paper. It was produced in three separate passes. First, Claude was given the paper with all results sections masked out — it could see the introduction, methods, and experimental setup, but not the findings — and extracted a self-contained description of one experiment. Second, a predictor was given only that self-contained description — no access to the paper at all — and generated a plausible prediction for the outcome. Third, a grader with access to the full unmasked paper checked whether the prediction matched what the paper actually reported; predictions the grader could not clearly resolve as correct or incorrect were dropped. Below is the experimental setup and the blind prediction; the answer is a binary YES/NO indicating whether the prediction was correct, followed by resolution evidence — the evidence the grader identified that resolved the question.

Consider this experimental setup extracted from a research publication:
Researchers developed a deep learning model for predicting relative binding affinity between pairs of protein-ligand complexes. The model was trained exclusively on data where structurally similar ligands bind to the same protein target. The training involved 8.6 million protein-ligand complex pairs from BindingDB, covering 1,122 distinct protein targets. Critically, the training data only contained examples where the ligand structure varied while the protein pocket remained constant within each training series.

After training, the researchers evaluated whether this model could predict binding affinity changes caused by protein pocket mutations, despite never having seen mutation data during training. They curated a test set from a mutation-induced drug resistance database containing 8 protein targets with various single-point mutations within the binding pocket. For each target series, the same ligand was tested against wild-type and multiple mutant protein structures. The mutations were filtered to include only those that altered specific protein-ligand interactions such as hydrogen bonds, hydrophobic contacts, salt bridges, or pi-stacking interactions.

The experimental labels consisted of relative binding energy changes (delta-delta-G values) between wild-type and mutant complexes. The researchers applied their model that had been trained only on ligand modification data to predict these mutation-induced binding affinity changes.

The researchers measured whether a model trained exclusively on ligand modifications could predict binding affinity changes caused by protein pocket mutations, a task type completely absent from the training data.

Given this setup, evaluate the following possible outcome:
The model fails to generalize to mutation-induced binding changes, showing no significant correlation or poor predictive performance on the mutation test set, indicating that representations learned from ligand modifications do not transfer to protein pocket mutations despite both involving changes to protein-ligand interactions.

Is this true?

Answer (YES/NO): NO